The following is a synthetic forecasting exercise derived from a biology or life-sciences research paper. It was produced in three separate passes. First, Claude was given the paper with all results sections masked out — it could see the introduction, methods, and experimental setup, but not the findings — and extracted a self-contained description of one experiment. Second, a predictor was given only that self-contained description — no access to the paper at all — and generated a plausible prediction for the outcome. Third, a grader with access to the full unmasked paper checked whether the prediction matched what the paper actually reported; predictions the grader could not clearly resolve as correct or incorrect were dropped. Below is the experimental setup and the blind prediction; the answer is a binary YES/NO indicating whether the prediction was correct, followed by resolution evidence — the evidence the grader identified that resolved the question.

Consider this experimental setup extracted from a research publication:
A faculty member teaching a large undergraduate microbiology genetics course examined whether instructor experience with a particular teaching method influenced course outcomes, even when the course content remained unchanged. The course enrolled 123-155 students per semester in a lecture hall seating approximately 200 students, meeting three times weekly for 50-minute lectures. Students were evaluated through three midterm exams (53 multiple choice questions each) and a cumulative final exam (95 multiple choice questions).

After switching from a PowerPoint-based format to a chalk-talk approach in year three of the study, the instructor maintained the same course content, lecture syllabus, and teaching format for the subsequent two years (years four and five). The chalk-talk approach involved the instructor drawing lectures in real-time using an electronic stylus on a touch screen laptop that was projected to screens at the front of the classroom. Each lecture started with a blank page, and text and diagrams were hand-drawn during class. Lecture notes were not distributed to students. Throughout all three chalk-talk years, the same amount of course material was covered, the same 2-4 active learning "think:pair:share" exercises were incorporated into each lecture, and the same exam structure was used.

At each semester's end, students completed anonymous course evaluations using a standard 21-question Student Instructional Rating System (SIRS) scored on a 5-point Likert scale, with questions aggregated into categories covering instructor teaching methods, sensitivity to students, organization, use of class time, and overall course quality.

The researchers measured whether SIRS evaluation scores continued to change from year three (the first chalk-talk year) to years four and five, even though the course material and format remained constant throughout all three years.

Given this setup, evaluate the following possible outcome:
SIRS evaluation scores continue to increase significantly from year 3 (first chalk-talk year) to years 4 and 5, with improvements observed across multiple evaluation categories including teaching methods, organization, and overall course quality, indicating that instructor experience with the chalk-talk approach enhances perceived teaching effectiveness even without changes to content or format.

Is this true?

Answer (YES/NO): YES